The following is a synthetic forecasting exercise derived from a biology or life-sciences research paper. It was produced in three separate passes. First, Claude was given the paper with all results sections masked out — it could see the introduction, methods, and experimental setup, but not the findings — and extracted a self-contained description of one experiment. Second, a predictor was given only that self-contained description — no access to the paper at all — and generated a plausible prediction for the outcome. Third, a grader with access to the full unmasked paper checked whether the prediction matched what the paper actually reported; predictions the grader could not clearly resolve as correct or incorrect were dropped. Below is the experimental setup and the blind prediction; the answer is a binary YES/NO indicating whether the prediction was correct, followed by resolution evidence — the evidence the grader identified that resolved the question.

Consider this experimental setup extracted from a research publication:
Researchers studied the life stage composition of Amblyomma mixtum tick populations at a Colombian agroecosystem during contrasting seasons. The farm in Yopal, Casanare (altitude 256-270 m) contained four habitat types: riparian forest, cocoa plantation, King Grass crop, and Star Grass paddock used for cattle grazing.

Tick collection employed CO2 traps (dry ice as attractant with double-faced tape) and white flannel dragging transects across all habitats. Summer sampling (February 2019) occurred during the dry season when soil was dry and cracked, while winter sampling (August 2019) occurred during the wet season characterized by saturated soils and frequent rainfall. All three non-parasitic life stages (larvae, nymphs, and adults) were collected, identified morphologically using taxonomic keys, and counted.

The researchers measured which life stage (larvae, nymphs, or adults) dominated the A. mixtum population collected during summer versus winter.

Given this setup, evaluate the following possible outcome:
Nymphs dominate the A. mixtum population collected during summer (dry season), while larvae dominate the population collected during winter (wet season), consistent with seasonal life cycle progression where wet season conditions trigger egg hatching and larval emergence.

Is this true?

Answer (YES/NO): NO